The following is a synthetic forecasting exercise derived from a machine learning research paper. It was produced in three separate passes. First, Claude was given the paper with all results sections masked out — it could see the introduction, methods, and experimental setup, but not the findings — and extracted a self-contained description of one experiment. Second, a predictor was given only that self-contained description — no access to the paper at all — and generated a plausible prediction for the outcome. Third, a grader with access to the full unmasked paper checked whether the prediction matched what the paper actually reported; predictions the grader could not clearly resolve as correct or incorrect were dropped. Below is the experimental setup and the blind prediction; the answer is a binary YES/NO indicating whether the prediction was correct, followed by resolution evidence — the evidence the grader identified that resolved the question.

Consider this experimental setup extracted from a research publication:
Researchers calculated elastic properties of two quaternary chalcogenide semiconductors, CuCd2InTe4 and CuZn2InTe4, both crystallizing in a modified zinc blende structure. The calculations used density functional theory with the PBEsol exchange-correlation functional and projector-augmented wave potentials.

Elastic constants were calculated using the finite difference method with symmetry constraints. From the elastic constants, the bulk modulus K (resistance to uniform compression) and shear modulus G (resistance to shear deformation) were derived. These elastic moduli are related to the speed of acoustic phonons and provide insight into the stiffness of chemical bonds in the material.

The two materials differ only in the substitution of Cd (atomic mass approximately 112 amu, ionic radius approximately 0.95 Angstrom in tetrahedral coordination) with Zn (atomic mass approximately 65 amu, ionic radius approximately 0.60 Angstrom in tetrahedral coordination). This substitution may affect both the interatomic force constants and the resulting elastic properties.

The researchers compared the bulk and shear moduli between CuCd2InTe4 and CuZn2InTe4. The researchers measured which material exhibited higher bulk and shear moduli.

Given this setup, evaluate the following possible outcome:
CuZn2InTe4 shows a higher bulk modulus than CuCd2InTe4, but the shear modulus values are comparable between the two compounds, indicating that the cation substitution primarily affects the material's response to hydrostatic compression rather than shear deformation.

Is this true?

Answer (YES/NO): NO